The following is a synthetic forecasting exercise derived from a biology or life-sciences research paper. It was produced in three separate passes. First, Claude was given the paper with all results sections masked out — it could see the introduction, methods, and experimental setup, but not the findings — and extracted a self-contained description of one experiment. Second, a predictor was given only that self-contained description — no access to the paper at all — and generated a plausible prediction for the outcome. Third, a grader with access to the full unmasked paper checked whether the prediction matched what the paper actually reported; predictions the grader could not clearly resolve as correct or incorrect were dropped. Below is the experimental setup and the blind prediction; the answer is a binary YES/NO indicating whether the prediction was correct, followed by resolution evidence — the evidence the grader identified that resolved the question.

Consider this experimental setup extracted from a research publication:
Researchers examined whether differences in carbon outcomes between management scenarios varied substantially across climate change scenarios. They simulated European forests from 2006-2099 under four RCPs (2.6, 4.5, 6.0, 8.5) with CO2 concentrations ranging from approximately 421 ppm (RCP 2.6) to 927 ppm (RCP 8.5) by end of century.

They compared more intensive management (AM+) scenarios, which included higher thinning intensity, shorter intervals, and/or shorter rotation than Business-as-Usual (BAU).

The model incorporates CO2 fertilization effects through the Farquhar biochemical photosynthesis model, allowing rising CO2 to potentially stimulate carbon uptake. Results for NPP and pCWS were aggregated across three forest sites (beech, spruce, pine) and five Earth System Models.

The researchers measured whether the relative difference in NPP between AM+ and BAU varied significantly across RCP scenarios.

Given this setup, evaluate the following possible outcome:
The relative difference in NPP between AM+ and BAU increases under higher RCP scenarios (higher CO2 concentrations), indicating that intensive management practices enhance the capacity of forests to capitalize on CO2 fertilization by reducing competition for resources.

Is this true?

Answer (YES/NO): NO